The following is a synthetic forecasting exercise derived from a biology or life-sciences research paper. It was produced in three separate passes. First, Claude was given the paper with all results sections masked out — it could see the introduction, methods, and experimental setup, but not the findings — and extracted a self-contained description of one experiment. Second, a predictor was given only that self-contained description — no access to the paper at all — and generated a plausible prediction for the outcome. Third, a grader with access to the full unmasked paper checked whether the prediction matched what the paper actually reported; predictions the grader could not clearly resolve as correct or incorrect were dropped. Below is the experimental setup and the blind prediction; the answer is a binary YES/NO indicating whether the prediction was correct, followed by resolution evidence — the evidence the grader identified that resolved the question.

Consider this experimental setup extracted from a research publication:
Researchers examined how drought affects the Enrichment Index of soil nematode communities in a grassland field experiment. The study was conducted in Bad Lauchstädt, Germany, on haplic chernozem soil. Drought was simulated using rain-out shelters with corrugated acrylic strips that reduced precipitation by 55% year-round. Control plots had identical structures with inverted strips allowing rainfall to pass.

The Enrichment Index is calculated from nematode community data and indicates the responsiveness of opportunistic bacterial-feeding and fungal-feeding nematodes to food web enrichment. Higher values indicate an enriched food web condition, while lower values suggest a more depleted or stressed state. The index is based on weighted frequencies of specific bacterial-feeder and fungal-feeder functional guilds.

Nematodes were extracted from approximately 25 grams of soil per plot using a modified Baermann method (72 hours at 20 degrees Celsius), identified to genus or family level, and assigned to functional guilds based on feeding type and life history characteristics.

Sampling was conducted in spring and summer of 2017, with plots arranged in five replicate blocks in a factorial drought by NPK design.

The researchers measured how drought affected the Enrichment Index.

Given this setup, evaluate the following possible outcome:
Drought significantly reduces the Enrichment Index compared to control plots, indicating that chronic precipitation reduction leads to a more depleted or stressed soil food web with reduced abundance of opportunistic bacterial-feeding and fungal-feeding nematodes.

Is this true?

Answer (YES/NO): NO